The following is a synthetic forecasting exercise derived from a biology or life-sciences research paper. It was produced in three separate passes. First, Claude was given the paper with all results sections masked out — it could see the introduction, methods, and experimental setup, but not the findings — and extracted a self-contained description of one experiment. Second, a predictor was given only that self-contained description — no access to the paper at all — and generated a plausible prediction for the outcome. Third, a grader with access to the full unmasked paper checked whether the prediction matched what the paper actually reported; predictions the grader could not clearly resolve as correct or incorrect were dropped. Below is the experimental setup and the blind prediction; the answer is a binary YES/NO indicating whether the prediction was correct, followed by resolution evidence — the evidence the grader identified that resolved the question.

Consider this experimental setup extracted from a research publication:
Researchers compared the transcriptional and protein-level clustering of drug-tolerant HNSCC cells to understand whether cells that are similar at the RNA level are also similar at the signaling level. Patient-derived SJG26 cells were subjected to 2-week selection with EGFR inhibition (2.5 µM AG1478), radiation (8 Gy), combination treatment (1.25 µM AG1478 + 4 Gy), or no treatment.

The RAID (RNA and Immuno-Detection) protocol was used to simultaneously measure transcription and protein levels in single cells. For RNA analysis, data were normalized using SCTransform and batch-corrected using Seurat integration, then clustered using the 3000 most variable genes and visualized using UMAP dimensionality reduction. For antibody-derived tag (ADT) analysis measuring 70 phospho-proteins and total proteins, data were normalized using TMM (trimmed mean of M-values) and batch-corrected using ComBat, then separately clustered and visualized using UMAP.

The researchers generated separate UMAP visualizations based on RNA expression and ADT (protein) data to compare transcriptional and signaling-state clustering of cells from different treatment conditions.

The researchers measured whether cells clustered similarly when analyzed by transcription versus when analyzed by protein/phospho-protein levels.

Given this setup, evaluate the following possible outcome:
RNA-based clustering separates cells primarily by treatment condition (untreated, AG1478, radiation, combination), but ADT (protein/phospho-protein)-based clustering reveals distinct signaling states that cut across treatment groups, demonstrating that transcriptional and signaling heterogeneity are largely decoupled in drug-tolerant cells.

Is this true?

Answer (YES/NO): NO